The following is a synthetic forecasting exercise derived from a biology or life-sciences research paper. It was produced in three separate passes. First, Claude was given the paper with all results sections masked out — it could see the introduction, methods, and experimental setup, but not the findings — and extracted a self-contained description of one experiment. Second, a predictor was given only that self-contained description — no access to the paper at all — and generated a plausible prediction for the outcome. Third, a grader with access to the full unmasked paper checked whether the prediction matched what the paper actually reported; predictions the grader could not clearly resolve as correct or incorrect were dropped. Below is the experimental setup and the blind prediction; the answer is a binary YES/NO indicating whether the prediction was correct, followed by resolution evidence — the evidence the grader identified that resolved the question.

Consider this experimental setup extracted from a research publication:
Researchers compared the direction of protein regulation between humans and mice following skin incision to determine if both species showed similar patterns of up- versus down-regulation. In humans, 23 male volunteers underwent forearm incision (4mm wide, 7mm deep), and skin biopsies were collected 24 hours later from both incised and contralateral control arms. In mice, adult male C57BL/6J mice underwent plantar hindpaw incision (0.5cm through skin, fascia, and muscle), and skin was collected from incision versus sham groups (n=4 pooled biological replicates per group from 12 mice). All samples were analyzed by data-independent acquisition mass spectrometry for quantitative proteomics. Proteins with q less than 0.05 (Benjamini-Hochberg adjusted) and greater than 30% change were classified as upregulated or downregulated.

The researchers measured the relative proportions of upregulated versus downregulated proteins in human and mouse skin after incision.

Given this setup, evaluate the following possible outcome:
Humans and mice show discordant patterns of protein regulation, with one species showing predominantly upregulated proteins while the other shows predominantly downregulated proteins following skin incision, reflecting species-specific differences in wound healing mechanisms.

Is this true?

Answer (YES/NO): YES